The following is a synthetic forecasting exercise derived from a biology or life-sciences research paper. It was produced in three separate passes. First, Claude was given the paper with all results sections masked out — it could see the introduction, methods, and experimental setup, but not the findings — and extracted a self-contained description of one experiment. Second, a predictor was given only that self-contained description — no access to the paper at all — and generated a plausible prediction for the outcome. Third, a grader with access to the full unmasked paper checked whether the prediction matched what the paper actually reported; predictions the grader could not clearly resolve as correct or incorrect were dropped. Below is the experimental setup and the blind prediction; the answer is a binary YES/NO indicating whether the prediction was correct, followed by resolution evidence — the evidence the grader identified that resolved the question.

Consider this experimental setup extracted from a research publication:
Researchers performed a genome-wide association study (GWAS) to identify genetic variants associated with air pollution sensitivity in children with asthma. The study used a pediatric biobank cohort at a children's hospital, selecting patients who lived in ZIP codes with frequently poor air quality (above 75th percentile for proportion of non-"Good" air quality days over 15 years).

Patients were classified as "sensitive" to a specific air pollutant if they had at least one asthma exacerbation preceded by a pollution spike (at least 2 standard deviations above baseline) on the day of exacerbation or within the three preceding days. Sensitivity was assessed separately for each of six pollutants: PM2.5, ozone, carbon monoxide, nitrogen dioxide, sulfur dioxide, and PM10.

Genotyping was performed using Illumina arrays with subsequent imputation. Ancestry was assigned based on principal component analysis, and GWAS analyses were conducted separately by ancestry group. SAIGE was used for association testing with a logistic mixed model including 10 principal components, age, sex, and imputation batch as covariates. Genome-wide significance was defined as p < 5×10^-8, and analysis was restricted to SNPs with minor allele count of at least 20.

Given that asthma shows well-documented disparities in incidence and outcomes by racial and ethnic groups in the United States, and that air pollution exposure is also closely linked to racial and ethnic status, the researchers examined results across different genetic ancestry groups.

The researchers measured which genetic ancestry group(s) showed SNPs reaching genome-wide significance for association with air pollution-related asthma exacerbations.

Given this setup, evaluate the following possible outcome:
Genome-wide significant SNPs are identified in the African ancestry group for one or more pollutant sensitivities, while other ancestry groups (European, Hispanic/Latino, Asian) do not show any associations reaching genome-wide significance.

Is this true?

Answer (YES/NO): YES